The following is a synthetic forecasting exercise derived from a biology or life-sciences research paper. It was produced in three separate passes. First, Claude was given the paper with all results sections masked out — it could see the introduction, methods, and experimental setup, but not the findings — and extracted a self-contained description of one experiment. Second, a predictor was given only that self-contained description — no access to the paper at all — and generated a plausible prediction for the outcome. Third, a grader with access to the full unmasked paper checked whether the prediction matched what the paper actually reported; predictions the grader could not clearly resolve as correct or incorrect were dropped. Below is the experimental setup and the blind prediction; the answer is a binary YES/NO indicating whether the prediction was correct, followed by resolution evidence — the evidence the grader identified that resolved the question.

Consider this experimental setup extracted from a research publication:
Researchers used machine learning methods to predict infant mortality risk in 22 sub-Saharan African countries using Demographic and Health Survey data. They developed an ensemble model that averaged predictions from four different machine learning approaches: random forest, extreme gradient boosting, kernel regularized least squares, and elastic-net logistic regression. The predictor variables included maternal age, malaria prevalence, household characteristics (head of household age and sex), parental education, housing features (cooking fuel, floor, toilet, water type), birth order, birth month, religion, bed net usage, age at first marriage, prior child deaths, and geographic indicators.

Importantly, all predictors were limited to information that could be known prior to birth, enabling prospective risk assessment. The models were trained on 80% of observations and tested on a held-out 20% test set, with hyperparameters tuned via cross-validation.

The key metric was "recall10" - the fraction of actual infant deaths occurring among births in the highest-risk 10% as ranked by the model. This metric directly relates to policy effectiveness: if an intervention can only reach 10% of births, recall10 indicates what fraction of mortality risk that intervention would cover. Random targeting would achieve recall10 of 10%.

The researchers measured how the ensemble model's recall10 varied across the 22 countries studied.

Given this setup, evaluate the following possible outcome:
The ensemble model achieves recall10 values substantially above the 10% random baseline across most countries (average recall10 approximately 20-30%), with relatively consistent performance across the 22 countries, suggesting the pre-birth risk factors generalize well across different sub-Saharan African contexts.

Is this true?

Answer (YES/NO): YES